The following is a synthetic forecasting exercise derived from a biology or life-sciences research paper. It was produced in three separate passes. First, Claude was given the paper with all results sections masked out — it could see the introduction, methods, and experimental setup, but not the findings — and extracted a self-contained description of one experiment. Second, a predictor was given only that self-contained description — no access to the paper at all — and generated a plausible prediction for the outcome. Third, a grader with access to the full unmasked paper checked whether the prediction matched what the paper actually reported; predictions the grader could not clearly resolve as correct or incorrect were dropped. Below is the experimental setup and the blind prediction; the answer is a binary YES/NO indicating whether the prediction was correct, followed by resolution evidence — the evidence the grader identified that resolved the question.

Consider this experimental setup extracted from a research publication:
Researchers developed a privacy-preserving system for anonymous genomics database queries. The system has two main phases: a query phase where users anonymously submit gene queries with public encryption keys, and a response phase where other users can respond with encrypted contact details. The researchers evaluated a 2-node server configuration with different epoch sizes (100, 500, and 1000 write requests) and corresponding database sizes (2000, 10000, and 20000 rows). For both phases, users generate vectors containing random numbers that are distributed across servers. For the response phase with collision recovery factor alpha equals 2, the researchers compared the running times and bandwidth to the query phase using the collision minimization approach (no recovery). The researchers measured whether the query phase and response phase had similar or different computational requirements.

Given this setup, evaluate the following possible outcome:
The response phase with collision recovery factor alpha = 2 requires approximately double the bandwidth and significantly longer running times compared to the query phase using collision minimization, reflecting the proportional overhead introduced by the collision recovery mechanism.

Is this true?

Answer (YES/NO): NO